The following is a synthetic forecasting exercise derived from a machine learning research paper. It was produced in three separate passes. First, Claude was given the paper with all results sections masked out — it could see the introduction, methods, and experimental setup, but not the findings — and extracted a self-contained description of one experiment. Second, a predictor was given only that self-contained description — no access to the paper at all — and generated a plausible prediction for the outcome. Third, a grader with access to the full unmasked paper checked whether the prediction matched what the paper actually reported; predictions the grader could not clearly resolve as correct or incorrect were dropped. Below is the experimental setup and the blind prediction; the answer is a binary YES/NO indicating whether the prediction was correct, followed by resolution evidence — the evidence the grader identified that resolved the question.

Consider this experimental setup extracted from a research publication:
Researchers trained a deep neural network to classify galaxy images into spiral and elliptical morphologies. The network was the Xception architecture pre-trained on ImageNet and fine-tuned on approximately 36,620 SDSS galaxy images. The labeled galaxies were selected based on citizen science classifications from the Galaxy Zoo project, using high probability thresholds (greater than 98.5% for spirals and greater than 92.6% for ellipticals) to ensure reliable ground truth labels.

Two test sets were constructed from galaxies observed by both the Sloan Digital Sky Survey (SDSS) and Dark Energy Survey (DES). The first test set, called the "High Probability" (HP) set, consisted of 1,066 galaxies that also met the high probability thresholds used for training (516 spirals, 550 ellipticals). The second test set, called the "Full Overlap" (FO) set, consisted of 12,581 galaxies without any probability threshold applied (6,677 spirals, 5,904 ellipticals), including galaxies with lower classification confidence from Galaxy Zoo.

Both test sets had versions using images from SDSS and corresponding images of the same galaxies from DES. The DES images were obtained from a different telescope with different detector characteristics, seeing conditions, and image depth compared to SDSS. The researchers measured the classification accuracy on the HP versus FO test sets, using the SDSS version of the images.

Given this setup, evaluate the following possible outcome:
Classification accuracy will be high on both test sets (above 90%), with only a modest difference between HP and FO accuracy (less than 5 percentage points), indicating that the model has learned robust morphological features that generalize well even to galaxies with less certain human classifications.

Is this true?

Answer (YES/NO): YES